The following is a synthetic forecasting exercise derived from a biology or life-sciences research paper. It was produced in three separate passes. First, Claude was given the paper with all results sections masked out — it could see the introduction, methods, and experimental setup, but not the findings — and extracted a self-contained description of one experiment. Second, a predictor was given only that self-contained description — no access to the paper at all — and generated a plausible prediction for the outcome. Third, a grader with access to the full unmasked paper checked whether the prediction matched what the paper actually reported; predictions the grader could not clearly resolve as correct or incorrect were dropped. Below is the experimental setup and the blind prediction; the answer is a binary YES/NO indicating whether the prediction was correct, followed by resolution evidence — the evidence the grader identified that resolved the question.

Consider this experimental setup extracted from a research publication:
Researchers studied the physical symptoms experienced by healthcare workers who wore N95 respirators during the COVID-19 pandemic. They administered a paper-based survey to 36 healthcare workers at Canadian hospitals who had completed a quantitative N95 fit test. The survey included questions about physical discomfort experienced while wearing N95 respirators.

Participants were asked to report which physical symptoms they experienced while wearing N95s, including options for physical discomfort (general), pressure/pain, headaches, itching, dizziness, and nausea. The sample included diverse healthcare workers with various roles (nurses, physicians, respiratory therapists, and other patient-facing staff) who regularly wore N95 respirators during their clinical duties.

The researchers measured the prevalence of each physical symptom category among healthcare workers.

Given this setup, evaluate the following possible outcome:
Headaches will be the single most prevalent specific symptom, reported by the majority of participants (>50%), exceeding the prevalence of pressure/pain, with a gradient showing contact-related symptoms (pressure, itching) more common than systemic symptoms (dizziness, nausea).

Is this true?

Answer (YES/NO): NO